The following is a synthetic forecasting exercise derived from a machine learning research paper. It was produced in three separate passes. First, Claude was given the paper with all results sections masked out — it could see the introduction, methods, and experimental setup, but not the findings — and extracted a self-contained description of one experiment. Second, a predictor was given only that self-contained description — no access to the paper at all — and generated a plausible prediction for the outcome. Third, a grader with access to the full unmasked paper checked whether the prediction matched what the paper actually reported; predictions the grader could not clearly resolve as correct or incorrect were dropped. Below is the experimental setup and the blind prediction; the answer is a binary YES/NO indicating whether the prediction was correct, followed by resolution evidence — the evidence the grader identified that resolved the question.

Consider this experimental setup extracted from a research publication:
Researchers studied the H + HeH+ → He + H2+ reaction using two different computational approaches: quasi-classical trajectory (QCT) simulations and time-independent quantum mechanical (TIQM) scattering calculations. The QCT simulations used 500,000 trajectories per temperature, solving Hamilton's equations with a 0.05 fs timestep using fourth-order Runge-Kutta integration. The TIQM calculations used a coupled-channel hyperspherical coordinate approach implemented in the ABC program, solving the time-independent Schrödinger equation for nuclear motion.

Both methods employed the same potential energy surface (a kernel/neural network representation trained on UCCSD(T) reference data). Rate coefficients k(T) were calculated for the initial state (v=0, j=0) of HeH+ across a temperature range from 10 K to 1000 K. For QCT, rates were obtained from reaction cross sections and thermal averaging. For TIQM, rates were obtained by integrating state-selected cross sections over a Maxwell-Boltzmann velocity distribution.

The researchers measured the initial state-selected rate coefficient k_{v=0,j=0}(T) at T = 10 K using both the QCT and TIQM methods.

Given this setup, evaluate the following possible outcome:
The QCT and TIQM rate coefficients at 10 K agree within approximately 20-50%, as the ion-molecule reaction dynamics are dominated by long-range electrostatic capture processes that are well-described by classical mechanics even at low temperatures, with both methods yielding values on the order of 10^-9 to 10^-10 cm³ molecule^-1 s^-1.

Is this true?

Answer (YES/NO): YES